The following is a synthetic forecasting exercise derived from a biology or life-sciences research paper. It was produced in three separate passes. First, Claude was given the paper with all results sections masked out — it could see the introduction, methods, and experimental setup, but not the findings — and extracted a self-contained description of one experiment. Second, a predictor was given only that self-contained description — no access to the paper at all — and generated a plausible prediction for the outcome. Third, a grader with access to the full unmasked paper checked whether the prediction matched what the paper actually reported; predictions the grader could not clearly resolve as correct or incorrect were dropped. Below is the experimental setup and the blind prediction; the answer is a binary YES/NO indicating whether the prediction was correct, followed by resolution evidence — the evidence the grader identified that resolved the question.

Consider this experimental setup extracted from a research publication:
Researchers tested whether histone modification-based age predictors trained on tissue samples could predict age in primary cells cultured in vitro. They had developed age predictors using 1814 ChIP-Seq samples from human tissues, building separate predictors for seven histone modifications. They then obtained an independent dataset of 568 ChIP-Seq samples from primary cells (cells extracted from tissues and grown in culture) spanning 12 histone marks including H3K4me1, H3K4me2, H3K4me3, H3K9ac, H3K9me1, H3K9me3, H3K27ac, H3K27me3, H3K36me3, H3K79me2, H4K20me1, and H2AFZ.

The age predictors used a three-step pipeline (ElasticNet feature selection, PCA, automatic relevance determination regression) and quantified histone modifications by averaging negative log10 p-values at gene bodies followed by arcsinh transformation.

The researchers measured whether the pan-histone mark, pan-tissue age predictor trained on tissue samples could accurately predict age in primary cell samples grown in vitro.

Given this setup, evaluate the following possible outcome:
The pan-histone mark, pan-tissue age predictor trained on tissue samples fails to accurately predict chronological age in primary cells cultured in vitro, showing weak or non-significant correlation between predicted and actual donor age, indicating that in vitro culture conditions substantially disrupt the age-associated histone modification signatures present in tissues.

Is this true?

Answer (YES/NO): NO